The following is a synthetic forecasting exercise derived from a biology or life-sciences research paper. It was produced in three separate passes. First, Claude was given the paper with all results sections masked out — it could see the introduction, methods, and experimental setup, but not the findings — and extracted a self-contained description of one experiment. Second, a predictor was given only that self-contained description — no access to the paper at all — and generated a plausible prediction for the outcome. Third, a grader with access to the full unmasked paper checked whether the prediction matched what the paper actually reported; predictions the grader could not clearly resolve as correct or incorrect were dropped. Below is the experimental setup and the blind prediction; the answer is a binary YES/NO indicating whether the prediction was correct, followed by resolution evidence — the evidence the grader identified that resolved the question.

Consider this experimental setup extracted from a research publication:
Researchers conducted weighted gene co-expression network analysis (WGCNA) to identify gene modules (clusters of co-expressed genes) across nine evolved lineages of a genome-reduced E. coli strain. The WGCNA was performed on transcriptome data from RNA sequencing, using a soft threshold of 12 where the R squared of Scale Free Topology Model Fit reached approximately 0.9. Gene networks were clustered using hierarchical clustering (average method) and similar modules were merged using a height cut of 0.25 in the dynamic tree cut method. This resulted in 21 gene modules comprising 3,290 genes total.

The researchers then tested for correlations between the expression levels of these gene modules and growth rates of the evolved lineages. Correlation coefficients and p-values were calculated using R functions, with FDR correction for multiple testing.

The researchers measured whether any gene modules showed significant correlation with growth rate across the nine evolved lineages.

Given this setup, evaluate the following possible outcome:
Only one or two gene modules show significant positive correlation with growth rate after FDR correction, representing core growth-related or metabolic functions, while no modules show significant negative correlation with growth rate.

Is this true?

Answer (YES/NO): YES